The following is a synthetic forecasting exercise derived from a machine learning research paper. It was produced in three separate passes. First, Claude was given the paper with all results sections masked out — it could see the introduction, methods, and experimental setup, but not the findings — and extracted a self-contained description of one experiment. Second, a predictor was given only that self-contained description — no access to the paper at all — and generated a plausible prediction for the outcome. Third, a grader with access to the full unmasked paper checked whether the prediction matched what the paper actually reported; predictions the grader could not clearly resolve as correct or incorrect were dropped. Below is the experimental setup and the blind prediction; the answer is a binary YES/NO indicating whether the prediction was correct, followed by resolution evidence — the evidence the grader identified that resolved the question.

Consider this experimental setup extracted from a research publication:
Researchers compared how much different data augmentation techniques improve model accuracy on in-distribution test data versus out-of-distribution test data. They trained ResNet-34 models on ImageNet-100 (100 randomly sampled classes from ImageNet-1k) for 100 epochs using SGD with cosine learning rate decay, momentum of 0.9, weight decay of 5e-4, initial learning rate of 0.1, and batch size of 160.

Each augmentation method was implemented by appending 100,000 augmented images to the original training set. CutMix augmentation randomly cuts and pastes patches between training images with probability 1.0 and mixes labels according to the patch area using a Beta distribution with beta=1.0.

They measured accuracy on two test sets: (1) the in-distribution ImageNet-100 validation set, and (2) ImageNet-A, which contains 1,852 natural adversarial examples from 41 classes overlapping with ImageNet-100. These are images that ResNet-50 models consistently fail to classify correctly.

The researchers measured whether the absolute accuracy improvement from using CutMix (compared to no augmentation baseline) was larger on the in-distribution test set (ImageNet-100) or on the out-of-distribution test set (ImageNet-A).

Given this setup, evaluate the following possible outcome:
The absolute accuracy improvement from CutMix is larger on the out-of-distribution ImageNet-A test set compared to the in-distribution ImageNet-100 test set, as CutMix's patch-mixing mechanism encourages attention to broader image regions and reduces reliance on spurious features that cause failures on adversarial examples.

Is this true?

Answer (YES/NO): YES